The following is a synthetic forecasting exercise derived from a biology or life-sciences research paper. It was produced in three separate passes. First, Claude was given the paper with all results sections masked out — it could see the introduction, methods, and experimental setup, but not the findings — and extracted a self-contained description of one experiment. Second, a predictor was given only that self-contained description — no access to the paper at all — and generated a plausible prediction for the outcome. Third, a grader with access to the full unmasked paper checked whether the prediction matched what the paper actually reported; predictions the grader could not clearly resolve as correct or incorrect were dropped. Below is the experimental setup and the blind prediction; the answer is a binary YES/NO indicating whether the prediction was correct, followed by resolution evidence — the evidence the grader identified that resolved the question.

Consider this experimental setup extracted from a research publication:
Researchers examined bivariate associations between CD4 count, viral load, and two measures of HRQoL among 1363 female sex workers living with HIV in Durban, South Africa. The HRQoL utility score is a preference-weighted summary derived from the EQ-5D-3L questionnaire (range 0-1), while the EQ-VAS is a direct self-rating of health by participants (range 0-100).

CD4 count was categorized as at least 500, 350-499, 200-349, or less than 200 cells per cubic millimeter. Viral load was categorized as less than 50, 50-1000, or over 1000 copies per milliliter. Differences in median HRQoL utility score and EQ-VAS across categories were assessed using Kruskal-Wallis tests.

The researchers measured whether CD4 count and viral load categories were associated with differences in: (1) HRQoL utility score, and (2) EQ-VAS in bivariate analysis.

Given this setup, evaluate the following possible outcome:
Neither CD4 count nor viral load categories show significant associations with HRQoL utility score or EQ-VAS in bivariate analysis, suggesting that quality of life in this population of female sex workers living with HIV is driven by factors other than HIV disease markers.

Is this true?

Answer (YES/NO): NO